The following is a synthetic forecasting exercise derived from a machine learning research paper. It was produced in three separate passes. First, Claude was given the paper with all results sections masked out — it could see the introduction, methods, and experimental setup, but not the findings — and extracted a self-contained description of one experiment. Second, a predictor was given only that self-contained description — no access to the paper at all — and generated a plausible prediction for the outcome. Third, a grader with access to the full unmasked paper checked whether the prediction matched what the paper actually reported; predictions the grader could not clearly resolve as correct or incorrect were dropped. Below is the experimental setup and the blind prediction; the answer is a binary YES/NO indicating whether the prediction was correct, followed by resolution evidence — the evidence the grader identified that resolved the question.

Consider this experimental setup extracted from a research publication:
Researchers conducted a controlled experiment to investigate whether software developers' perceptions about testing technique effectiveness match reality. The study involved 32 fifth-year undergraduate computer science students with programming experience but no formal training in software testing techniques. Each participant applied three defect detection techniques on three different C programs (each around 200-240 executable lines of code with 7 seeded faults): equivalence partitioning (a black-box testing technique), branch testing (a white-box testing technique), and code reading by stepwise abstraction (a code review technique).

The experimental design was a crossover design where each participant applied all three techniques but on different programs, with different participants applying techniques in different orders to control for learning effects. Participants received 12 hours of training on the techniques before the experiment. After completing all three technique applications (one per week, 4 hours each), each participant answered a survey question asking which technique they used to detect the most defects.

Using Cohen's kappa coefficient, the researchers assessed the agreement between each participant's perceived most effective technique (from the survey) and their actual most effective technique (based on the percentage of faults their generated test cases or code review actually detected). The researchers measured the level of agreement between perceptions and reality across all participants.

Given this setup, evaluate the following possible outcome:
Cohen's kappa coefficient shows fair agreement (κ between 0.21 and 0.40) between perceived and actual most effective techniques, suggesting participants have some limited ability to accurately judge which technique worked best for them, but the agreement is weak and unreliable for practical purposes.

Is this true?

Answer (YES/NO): YES